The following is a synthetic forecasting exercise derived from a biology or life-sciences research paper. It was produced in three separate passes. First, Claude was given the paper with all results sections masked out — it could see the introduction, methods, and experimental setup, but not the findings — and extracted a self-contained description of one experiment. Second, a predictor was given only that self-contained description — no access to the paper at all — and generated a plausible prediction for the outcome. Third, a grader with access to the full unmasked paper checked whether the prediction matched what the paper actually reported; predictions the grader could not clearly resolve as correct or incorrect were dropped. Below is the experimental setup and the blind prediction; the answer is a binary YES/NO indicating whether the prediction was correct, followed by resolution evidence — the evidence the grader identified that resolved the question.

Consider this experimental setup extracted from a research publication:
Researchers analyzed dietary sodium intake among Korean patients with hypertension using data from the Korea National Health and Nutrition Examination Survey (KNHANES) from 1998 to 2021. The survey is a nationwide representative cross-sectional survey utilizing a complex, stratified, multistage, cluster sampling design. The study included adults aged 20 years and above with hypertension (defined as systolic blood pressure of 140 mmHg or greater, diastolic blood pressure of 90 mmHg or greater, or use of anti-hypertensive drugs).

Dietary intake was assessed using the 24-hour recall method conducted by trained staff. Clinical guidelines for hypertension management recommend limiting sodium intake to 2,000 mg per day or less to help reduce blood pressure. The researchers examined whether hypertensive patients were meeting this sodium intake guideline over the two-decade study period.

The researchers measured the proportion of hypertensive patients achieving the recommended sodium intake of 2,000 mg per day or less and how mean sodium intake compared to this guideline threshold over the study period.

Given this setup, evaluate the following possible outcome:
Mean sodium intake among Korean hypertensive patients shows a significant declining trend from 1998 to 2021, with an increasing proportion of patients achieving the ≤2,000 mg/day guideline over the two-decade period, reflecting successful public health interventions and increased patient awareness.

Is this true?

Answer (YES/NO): YES